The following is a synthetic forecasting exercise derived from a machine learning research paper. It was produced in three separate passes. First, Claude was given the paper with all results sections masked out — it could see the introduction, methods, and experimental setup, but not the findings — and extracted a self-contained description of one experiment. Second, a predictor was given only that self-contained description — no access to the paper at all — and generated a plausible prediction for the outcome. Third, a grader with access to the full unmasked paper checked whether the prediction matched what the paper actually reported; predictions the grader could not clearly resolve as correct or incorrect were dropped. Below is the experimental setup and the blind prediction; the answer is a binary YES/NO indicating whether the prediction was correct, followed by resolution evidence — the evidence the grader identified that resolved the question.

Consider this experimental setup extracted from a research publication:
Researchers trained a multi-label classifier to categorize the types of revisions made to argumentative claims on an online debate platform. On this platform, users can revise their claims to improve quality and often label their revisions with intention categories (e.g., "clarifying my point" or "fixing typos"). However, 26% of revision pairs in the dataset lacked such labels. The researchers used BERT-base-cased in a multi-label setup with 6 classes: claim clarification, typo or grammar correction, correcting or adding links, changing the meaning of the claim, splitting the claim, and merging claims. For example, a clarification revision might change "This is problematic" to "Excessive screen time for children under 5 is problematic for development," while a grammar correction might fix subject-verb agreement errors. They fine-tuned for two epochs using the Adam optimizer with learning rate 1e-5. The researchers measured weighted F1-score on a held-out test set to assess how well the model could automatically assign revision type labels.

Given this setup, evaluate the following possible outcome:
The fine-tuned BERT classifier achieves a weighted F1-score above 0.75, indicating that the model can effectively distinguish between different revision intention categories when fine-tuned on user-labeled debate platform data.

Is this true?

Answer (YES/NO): YES